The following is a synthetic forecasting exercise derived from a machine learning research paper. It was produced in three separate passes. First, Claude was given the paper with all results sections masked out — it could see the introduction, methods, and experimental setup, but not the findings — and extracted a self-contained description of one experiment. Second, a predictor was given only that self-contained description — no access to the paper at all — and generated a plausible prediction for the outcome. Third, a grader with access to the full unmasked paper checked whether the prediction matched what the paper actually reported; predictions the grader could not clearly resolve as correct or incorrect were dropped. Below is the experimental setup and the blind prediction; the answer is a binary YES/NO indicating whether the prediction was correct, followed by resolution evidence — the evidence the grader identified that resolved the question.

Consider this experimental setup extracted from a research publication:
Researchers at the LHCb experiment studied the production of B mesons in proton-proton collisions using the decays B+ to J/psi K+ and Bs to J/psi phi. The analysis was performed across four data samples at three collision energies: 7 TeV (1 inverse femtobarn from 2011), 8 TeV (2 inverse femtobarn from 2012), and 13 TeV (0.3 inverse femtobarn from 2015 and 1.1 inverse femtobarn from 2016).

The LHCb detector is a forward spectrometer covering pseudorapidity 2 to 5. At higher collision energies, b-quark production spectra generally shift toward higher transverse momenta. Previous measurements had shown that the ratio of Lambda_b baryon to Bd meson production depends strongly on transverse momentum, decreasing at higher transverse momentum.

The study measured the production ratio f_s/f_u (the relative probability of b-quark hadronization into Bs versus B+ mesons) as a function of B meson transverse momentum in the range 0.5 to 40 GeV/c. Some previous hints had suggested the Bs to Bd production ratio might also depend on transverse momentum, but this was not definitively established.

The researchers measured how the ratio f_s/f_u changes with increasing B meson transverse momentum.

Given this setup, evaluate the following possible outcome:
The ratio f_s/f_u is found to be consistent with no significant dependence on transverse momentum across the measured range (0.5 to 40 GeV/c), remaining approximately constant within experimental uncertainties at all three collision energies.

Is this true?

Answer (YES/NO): NO